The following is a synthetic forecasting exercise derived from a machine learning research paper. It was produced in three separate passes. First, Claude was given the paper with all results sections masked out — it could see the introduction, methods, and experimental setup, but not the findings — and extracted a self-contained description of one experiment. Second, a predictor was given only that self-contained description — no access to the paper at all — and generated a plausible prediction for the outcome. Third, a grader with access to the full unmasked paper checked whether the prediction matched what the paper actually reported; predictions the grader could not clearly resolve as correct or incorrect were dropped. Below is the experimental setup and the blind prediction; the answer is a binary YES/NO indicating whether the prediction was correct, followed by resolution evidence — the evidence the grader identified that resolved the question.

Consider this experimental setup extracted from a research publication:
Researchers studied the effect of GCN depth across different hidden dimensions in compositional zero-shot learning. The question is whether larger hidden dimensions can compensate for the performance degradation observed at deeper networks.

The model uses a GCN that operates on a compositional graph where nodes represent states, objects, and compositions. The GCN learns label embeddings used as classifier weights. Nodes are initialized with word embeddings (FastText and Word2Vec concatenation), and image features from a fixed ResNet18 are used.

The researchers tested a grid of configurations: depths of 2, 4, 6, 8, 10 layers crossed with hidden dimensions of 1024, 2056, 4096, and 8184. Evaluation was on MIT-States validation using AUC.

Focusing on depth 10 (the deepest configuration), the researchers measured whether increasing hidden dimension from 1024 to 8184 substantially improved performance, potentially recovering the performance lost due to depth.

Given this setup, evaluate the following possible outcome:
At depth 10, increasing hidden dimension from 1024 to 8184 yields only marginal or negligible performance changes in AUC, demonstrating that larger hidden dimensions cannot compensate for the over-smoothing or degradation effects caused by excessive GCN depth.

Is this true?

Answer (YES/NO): YES